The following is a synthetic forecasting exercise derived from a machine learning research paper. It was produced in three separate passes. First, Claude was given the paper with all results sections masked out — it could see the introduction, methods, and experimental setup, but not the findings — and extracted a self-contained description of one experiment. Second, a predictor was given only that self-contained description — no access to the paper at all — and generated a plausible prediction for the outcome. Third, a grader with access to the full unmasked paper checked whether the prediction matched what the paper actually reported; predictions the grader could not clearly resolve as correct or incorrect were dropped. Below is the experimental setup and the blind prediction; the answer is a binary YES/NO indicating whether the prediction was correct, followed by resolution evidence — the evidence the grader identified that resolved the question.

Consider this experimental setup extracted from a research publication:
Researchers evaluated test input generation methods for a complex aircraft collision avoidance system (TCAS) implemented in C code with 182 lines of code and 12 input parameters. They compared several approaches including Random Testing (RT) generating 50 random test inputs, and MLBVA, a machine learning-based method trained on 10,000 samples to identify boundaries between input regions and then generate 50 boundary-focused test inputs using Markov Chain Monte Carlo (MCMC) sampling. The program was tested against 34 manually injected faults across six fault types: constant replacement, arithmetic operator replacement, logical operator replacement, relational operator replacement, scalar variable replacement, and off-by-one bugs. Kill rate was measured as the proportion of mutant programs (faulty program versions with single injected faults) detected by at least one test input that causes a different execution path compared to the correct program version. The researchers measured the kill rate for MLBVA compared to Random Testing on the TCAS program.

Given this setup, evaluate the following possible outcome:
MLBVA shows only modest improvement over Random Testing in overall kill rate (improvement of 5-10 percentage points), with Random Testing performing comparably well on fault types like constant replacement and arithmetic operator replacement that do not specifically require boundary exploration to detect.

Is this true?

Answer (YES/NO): NO